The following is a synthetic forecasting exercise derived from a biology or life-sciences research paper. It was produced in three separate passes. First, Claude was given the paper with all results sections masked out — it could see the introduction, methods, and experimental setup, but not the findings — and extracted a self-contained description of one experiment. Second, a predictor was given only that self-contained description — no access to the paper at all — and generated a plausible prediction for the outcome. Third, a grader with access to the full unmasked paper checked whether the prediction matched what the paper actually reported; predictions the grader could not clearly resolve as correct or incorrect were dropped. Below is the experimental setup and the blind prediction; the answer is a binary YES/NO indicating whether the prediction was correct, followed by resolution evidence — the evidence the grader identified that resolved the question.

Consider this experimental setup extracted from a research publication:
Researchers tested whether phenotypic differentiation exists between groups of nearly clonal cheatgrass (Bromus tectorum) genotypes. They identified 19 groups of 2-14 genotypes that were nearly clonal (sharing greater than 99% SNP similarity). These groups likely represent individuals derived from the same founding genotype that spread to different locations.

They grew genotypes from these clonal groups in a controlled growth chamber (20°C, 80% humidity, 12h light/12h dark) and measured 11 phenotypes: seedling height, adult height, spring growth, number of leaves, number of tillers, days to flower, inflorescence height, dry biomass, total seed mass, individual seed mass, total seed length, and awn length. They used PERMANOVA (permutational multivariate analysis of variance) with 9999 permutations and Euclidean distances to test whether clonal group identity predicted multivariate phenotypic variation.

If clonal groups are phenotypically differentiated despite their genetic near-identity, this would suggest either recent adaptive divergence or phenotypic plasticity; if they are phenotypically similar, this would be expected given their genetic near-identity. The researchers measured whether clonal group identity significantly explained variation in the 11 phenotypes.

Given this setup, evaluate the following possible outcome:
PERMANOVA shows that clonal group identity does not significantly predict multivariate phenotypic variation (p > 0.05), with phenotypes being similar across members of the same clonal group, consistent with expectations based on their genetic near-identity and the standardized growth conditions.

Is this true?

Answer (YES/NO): NO